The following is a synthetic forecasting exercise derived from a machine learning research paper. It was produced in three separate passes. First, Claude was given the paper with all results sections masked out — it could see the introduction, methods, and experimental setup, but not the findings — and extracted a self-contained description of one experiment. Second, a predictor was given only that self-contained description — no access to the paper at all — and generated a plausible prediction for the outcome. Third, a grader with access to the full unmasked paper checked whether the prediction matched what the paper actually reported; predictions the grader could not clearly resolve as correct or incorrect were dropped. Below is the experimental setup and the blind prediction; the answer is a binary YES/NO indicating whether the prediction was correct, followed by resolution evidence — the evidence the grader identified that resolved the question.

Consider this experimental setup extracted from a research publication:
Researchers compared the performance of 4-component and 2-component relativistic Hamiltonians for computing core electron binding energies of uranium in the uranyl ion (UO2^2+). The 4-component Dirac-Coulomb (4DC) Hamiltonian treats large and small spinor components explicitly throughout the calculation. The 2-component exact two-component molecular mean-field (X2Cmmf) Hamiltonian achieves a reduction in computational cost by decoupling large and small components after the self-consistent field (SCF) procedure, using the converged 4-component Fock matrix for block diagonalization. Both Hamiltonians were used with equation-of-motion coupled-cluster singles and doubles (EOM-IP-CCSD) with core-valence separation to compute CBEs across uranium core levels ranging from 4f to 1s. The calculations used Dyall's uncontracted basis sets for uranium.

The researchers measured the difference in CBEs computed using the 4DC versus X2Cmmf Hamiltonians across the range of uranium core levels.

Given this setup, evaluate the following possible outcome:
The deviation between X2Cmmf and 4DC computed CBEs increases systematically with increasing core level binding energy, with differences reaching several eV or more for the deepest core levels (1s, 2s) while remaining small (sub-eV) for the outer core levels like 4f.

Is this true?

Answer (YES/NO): NO